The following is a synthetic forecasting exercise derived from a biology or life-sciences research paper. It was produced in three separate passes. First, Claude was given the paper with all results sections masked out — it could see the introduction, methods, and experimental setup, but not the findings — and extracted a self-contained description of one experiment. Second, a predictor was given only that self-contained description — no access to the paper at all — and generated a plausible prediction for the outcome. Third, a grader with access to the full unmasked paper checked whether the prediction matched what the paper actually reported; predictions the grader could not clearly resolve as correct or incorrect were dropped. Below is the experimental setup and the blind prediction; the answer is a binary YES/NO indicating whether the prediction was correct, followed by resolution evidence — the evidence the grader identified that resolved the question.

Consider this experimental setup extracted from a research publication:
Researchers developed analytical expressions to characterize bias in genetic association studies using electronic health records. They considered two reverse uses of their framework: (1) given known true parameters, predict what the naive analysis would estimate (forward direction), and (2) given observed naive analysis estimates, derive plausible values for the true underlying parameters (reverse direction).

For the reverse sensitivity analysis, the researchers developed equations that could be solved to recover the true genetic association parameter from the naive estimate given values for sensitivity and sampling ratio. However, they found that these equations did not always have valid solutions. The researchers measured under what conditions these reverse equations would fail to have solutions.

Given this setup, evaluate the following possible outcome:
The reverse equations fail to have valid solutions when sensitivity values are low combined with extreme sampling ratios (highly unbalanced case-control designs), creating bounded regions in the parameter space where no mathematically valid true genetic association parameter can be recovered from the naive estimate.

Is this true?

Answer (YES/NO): NO